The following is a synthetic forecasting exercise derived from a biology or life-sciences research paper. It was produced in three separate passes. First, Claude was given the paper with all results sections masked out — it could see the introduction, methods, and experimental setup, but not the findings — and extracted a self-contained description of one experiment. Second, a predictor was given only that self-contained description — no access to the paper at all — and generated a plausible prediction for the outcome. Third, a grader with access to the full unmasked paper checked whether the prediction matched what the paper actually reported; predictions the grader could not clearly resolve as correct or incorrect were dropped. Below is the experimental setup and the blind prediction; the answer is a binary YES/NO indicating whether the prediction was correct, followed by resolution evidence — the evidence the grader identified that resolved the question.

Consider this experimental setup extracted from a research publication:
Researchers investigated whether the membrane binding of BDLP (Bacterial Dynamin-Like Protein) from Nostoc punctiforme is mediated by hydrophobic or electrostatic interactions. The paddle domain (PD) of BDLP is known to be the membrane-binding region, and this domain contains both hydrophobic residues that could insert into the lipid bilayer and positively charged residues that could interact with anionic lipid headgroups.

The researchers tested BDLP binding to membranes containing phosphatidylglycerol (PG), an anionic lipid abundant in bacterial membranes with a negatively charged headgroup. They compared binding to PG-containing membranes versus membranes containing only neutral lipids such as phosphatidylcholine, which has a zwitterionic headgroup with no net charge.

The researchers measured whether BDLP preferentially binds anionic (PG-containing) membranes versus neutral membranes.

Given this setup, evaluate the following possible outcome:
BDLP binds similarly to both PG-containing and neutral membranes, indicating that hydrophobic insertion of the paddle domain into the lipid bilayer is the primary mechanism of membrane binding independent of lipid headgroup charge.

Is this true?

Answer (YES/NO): NO